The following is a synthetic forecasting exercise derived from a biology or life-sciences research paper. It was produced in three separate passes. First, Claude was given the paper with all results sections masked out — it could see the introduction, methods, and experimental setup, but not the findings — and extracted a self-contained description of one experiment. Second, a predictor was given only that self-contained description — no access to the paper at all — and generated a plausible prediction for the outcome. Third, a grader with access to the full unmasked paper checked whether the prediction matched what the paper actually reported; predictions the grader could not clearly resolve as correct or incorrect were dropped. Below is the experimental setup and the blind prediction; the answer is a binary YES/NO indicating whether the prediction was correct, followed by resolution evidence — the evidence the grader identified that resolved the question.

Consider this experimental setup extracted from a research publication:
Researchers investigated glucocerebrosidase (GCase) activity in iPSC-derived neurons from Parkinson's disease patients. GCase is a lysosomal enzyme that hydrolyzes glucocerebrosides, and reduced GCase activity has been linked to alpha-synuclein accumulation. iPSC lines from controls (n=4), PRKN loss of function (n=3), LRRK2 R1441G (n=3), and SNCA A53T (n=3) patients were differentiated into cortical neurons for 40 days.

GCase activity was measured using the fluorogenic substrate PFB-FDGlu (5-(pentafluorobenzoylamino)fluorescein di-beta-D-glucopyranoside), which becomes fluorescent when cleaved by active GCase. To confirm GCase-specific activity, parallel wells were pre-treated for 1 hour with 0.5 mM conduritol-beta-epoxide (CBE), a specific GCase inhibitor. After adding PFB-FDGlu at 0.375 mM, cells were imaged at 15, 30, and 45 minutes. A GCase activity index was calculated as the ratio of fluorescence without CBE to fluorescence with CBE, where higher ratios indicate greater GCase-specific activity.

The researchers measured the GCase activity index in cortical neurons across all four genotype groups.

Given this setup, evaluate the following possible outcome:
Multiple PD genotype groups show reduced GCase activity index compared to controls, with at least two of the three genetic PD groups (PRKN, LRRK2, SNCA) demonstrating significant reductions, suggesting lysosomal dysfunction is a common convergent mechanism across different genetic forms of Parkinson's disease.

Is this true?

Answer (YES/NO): NO